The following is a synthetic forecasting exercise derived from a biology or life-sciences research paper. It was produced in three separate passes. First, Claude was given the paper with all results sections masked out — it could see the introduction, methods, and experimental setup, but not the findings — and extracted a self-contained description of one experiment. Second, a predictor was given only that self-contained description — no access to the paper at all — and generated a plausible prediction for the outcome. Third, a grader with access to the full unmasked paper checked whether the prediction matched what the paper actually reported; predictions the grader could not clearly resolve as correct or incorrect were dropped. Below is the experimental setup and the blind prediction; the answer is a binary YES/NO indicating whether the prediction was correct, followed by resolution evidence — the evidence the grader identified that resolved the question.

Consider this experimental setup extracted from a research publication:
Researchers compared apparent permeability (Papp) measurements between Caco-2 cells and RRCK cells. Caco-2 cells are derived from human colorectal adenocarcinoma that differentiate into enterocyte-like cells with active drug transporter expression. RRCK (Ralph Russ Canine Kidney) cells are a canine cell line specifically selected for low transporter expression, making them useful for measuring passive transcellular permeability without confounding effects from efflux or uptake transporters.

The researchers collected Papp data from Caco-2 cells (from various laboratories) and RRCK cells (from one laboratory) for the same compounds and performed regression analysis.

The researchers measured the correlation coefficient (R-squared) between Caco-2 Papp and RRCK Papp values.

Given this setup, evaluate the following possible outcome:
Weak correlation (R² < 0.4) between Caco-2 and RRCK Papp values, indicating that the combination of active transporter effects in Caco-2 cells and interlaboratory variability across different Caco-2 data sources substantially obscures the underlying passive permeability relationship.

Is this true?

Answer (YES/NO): YES